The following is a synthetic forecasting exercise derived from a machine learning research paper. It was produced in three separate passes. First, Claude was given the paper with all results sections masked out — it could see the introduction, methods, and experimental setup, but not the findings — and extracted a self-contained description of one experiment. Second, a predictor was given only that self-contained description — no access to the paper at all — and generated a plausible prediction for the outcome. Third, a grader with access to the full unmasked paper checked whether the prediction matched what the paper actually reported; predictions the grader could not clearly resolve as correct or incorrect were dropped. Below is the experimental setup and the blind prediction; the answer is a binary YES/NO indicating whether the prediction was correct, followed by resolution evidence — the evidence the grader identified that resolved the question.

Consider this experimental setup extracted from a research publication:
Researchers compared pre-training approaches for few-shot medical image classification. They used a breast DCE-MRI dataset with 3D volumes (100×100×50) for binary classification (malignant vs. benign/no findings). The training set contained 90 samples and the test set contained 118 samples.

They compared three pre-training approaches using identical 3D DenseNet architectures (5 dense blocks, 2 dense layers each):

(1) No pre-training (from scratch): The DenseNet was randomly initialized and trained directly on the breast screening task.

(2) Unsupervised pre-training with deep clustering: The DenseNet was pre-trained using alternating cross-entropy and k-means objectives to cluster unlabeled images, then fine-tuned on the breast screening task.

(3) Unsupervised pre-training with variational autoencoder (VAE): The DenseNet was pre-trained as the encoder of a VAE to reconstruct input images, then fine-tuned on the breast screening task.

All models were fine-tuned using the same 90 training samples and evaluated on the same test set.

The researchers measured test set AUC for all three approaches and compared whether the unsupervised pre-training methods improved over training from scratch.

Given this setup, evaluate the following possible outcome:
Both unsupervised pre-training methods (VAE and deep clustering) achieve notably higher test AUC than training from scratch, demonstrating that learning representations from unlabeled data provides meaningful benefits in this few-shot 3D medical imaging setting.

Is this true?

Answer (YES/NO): NO